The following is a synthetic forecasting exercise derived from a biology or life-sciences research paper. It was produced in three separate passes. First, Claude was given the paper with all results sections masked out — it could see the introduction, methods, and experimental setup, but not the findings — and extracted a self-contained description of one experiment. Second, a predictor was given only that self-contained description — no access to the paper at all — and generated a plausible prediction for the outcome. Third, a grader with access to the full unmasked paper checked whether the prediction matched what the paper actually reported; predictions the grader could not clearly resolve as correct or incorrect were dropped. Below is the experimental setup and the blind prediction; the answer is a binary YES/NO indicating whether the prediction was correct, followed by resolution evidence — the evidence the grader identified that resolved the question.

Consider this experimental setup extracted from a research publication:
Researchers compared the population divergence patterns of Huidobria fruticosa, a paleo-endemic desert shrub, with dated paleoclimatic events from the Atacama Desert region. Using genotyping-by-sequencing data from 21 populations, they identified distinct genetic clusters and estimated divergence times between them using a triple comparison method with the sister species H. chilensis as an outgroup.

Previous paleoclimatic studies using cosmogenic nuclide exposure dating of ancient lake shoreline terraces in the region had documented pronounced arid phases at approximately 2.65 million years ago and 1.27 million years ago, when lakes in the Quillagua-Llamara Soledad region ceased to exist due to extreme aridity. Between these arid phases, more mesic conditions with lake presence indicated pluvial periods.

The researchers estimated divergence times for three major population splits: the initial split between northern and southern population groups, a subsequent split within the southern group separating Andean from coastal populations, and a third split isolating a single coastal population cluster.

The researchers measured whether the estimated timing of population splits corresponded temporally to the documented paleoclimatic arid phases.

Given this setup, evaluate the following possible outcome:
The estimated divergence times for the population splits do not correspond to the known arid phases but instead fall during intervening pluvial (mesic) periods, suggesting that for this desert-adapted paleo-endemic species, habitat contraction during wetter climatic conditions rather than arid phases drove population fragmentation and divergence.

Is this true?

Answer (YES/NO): NO